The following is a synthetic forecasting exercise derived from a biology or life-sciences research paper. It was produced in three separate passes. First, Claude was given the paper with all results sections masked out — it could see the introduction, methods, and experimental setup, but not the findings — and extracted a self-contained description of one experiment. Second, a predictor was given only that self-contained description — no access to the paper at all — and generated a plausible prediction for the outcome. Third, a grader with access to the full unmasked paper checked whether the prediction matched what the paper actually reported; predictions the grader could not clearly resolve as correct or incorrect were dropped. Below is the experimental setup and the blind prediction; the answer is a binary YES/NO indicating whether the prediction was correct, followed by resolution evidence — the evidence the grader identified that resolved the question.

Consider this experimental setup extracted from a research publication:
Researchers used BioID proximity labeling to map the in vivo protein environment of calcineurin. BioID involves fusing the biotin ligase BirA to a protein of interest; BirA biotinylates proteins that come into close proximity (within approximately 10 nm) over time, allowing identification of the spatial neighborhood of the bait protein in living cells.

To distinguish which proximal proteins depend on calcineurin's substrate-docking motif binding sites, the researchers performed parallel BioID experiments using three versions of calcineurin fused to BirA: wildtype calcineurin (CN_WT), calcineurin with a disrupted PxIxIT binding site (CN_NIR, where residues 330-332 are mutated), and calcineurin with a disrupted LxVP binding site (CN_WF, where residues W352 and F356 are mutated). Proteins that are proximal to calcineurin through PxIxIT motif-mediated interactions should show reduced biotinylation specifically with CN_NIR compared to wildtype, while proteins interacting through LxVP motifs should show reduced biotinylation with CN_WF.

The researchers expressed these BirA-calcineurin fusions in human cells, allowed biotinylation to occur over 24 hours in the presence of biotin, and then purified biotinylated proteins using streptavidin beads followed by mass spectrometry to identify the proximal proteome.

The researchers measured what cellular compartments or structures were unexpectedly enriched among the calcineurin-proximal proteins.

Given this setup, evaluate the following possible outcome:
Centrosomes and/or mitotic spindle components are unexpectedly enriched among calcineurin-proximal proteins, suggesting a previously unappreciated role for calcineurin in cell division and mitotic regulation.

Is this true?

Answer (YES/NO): YES